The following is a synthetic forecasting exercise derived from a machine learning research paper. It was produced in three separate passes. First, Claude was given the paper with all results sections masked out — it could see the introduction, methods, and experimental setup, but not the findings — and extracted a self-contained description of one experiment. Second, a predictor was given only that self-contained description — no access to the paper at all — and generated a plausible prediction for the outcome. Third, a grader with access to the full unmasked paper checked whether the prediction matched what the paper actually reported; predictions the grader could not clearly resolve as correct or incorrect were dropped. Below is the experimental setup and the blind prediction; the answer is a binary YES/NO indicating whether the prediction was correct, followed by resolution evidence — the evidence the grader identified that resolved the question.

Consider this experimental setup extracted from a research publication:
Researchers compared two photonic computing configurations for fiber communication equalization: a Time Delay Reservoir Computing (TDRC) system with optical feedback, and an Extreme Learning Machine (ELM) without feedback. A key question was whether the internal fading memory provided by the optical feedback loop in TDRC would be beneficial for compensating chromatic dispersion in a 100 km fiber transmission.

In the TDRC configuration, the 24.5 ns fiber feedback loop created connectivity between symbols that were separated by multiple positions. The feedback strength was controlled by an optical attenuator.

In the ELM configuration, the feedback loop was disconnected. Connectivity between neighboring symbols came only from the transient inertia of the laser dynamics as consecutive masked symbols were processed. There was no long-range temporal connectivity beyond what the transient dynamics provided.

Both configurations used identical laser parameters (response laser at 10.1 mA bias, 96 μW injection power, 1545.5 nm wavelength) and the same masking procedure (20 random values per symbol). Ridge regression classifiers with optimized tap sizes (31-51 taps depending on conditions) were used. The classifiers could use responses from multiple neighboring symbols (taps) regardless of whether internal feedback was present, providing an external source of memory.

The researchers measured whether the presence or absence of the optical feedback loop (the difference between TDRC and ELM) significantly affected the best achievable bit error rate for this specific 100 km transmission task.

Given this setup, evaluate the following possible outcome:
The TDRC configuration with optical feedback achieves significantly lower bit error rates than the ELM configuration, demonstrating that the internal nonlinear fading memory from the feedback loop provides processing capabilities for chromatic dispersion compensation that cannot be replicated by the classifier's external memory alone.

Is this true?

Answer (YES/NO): NO